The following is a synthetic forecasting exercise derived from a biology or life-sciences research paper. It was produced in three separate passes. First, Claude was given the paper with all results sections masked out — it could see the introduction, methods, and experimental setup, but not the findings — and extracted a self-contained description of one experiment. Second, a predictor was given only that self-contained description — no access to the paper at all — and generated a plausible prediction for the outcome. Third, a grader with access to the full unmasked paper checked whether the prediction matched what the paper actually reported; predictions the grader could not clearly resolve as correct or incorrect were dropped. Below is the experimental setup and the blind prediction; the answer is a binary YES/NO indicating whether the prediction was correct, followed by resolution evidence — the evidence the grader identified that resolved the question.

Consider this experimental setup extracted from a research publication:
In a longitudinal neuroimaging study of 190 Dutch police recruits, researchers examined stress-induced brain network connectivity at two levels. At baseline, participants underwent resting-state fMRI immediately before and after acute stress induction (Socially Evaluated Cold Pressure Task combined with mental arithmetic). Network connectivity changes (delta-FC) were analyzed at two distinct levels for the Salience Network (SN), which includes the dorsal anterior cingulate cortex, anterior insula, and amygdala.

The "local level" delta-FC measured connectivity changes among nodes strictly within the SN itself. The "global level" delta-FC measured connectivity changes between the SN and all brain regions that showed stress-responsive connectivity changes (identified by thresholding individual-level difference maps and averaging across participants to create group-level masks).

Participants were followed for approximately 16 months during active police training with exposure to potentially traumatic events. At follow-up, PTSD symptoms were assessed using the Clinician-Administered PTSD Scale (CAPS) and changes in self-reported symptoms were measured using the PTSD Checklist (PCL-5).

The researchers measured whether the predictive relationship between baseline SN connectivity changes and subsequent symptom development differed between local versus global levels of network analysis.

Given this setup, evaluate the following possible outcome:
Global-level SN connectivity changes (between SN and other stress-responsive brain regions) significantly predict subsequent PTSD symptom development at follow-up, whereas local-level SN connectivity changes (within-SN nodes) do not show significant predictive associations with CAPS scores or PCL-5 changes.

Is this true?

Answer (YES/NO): NO